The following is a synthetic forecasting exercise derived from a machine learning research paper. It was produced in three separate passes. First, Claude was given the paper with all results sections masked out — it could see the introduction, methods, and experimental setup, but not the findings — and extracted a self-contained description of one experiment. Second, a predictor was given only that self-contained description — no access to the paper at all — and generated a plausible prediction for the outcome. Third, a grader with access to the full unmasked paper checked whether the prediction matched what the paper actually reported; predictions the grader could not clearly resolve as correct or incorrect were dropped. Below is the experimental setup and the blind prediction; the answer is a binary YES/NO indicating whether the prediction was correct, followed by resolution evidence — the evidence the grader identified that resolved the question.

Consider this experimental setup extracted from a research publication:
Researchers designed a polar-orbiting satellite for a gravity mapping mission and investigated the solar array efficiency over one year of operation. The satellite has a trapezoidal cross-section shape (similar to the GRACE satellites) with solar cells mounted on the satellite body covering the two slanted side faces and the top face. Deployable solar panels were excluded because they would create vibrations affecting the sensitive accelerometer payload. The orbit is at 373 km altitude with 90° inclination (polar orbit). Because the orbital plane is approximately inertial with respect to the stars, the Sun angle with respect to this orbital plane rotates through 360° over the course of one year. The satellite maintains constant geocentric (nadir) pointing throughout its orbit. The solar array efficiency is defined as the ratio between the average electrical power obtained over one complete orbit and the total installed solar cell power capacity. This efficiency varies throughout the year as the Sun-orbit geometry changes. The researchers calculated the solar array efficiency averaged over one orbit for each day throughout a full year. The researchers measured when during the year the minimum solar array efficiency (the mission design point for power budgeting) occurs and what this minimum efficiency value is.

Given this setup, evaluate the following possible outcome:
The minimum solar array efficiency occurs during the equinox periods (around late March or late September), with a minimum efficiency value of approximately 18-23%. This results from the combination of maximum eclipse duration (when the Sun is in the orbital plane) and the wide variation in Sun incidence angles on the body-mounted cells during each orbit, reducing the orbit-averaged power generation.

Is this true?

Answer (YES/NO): NO